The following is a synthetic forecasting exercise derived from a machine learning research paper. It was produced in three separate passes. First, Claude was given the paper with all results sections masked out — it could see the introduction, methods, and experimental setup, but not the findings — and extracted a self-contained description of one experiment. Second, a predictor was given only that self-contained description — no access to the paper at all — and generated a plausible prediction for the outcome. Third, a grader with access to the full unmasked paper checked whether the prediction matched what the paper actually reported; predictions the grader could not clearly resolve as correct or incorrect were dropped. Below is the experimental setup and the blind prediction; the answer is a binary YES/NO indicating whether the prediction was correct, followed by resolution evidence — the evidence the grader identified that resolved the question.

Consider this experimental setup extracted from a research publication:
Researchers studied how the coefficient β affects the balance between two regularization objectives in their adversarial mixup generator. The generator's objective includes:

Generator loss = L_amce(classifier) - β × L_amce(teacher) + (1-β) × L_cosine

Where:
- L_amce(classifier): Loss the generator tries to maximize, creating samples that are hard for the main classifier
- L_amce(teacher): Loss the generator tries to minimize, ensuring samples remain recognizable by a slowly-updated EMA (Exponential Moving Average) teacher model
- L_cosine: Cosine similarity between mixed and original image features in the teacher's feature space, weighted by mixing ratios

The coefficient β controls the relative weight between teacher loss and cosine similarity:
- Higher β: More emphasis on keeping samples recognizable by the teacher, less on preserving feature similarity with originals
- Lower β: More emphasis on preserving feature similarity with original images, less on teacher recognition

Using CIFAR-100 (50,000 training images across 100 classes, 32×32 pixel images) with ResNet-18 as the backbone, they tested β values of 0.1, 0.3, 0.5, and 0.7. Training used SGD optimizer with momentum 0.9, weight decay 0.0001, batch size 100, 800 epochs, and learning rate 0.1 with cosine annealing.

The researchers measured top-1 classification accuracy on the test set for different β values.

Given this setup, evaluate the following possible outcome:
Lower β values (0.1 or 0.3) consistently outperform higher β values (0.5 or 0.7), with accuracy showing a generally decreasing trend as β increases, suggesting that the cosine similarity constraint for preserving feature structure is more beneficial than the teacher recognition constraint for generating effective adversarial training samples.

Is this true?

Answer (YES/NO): NO